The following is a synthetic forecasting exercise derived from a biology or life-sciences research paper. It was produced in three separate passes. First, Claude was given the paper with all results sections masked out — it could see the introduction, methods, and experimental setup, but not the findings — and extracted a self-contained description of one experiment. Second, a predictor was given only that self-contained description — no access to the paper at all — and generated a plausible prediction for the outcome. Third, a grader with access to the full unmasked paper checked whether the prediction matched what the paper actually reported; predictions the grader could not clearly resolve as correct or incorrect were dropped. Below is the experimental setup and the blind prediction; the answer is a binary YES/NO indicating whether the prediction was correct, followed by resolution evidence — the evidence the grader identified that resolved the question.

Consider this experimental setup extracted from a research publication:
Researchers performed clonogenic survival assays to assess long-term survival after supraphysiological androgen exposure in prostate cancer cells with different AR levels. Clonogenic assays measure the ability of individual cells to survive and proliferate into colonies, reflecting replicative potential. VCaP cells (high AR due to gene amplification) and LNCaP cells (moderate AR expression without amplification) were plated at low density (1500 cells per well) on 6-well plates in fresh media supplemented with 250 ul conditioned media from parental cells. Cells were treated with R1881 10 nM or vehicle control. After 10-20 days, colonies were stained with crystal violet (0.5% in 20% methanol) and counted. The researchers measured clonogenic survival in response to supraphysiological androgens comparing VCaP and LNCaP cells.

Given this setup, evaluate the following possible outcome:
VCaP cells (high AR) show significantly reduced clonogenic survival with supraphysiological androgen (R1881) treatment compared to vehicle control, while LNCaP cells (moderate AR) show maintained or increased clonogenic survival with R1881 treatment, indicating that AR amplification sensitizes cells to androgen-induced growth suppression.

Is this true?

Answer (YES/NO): NO